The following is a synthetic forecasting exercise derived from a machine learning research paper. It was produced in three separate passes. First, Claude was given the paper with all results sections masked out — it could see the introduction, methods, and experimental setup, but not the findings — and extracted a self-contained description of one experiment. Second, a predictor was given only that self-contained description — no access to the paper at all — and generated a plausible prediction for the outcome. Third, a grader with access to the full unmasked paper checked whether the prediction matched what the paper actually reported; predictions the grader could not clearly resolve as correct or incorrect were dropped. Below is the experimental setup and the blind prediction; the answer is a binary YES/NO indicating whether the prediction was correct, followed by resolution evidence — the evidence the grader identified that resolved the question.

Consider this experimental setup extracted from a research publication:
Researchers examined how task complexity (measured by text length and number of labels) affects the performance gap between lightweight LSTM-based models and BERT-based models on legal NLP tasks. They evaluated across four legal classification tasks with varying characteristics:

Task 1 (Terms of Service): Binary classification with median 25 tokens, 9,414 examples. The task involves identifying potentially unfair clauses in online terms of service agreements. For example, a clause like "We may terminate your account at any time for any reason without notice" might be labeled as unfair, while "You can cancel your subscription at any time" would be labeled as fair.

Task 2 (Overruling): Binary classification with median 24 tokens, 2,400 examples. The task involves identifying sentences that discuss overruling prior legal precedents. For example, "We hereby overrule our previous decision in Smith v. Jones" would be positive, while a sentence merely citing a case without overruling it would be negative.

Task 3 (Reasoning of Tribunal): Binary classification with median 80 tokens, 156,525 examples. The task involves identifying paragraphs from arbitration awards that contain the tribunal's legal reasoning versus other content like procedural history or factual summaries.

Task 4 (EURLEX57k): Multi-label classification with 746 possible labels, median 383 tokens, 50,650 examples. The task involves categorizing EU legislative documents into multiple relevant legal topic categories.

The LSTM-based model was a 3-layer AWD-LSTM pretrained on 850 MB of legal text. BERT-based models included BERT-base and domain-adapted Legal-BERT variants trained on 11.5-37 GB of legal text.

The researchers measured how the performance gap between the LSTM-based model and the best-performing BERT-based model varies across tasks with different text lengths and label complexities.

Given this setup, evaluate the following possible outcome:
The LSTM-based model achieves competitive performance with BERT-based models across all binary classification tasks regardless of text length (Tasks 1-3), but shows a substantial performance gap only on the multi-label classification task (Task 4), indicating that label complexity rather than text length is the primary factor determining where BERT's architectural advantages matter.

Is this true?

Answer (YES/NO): YES